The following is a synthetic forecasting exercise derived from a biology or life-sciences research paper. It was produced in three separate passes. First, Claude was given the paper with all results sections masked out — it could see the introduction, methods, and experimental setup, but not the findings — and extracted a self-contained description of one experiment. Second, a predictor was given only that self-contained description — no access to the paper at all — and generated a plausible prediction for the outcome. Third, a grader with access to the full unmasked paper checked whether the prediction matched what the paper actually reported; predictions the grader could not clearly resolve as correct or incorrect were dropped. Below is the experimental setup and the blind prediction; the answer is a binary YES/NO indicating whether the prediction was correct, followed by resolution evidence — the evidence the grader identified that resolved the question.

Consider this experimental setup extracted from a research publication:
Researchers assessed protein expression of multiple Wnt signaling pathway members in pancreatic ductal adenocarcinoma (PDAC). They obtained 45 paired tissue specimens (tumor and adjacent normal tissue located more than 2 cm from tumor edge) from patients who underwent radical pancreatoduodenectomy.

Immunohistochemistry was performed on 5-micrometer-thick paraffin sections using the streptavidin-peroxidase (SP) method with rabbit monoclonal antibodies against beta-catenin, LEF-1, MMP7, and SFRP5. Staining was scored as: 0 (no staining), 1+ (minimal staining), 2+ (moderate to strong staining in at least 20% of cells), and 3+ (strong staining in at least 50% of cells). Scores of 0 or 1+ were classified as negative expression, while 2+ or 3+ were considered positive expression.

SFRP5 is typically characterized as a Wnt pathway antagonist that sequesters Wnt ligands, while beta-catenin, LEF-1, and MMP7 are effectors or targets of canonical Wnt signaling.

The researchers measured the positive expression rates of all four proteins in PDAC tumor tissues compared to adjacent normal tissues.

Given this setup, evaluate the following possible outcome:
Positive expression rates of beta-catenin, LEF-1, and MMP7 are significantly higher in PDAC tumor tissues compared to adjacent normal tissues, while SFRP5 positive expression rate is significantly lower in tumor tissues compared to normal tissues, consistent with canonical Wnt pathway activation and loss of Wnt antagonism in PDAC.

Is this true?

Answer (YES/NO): YES